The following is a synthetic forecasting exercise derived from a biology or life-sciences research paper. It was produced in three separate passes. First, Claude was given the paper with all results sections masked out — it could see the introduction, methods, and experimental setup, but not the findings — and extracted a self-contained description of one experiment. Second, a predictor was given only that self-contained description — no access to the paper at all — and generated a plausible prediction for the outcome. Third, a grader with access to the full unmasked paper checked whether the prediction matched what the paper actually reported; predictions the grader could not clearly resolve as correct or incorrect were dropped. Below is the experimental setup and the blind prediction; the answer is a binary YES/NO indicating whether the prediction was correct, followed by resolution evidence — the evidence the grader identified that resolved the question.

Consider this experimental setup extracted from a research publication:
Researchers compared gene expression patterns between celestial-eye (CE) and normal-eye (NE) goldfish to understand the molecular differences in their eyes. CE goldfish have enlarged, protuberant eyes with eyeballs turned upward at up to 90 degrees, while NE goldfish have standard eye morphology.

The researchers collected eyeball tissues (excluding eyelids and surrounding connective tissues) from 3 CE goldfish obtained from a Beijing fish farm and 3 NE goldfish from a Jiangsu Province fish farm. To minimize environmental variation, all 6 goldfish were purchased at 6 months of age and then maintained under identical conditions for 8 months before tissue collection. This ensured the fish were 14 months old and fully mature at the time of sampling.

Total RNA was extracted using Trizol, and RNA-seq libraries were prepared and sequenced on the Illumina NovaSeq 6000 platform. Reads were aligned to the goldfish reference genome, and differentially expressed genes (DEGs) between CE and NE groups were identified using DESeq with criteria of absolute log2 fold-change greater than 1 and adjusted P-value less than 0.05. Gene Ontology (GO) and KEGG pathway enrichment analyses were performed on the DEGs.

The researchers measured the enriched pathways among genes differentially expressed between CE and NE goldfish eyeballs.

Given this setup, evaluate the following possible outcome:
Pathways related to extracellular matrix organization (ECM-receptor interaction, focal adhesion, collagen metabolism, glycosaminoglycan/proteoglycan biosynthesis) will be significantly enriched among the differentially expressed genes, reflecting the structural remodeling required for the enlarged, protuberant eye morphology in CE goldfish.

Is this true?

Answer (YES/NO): NO